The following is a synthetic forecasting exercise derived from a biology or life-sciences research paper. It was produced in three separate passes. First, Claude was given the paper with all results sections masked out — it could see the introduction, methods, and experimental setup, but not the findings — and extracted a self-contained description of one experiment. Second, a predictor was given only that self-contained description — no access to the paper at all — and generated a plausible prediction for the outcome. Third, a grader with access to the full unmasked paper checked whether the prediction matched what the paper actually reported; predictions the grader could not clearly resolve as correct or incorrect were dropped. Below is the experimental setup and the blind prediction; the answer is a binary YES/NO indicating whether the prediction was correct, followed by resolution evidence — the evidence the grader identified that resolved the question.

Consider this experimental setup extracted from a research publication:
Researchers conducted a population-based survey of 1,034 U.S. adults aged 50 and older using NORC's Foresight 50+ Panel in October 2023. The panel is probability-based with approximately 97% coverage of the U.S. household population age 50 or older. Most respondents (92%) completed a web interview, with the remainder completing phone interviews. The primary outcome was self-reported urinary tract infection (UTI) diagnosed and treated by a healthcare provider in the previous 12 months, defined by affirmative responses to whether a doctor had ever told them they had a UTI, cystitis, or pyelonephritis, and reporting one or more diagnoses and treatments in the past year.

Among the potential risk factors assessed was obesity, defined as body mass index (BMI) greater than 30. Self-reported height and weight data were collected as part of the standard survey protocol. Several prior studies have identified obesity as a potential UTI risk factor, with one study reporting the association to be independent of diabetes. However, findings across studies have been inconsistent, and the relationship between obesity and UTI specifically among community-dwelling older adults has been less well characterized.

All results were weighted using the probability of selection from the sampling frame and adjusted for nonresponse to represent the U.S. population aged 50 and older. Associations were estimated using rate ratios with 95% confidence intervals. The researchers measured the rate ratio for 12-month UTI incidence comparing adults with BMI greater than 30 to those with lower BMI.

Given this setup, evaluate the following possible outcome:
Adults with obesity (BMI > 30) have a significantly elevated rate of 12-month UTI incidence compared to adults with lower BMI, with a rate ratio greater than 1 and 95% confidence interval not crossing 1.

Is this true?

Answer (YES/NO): YES